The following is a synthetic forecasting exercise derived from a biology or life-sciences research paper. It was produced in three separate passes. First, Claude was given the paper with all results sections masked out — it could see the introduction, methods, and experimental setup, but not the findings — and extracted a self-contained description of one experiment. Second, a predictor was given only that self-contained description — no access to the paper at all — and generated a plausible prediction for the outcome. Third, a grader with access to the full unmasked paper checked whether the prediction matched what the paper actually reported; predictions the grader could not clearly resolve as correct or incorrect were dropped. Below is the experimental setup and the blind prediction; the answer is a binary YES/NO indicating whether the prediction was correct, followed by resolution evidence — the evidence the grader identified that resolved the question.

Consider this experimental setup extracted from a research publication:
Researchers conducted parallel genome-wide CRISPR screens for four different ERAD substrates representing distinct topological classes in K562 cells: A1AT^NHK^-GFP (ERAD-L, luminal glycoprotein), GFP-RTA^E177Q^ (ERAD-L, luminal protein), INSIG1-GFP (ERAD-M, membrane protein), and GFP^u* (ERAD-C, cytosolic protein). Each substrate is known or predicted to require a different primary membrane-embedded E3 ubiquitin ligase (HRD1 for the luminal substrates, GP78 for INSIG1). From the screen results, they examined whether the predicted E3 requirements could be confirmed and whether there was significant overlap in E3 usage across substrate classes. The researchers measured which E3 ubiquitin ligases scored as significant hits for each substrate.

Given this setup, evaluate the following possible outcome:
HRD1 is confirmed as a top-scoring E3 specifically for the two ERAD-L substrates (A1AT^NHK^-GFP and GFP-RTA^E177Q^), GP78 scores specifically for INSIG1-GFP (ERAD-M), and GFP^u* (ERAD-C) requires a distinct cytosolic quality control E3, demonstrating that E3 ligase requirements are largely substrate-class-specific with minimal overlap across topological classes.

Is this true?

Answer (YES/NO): NO